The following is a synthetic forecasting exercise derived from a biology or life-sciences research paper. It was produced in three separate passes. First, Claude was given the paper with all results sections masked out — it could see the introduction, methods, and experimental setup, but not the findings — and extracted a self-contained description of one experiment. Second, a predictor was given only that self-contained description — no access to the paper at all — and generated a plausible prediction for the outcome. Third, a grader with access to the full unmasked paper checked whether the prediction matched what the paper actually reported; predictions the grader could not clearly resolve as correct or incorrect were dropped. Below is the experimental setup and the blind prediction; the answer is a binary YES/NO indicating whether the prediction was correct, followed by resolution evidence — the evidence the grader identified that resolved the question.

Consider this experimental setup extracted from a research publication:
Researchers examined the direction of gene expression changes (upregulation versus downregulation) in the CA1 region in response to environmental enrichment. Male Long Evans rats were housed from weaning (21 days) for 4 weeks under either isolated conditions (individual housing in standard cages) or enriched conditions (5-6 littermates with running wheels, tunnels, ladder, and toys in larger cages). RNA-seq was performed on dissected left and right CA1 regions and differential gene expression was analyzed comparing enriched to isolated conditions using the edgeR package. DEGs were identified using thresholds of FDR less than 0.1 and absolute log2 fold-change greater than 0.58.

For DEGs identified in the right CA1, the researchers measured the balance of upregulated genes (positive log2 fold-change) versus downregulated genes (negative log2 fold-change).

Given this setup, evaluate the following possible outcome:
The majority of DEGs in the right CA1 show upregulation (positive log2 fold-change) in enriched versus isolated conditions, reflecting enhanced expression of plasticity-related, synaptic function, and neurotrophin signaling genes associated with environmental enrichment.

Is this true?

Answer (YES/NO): NO